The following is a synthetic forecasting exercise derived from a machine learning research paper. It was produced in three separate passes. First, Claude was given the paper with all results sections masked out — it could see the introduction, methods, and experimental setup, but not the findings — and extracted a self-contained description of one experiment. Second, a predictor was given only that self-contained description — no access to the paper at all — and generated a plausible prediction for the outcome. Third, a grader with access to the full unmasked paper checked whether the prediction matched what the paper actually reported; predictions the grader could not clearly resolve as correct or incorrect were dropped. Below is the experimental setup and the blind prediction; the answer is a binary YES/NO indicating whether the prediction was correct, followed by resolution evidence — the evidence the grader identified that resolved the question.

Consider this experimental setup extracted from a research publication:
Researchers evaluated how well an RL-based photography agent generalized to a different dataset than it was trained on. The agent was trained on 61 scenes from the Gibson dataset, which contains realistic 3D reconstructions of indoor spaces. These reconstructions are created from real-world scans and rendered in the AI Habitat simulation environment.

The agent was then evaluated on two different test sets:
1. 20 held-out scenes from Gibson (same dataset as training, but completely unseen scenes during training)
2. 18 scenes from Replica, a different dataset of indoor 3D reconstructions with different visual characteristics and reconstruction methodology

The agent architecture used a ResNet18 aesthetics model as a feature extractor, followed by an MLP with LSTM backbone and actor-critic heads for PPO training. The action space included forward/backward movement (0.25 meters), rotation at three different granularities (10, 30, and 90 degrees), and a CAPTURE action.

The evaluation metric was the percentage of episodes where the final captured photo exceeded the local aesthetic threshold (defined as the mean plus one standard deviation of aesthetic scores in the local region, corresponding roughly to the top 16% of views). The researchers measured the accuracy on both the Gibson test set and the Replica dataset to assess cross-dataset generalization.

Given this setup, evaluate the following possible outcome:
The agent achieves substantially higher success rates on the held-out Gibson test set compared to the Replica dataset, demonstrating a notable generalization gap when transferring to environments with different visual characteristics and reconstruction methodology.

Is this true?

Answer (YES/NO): NO